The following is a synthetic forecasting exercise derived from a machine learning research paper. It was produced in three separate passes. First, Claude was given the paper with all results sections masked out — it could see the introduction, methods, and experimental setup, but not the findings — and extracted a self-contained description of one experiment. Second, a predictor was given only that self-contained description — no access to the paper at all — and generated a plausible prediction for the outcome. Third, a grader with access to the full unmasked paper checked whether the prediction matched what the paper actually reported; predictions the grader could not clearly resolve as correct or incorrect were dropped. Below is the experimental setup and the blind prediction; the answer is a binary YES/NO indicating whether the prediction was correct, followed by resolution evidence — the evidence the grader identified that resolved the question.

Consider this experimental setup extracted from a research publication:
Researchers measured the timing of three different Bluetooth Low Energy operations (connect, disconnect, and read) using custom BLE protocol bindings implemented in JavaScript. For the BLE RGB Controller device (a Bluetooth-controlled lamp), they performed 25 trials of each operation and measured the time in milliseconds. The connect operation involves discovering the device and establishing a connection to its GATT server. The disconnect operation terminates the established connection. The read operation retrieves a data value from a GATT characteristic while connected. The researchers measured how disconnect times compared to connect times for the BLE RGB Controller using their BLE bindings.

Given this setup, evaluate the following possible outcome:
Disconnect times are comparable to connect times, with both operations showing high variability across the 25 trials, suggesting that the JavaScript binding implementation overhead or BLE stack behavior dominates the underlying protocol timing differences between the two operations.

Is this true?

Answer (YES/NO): NO